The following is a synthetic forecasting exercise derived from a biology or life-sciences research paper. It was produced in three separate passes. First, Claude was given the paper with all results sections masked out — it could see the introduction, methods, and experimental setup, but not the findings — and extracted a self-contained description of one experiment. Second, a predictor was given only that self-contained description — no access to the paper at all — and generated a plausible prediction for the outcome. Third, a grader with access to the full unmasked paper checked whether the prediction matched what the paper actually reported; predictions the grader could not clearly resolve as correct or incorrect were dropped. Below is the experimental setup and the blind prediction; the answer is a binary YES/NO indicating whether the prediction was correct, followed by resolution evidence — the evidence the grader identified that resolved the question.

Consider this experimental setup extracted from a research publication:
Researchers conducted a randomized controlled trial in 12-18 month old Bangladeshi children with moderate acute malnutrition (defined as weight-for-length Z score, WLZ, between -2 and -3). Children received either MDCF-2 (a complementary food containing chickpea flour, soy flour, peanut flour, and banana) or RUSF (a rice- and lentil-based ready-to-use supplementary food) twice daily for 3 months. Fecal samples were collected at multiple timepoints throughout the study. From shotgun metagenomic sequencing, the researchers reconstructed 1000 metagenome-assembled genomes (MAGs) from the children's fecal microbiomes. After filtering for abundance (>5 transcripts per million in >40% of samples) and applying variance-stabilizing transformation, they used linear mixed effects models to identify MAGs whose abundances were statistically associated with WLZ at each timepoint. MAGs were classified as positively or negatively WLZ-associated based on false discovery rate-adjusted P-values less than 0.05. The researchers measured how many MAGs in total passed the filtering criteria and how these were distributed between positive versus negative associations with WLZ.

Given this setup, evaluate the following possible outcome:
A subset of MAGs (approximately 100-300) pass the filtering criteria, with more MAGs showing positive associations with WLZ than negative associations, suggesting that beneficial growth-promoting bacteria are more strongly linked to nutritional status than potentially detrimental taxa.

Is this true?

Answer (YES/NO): NO